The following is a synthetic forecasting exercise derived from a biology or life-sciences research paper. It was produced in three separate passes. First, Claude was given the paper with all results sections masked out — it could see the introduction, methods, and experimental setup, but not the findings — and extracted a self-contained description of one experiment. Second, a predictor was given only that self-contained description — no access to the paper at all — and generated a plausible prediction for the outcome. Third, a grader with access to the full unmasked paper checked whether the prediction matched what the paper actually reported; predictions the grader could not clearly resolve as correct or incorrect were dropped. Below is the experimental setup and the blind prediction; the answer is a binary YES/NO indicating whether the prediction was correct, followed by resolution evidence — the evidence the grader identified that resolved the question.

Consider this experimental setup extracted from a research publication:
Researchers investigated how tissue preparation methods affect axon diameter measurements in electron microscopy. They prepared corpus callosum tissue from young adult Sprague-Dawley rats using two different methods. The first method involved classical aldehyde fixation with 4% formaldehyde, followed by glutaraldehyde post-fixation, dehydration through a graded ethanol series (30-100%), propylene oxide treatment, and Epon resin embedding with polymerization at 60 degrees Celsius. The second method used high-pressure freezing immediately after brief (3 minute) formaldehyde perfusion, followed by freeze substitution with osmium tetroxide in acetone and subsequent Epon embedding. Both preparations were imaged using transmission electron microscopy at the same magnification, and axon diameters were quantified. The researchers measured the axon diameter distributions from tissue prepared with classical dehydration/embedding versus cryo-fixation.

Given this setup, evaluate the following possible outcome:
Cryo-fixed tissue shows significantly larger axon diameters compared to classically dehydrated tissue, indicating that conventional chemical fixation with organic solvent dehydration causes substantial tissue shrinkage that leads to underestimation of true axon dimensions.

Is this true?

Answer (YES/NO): YES